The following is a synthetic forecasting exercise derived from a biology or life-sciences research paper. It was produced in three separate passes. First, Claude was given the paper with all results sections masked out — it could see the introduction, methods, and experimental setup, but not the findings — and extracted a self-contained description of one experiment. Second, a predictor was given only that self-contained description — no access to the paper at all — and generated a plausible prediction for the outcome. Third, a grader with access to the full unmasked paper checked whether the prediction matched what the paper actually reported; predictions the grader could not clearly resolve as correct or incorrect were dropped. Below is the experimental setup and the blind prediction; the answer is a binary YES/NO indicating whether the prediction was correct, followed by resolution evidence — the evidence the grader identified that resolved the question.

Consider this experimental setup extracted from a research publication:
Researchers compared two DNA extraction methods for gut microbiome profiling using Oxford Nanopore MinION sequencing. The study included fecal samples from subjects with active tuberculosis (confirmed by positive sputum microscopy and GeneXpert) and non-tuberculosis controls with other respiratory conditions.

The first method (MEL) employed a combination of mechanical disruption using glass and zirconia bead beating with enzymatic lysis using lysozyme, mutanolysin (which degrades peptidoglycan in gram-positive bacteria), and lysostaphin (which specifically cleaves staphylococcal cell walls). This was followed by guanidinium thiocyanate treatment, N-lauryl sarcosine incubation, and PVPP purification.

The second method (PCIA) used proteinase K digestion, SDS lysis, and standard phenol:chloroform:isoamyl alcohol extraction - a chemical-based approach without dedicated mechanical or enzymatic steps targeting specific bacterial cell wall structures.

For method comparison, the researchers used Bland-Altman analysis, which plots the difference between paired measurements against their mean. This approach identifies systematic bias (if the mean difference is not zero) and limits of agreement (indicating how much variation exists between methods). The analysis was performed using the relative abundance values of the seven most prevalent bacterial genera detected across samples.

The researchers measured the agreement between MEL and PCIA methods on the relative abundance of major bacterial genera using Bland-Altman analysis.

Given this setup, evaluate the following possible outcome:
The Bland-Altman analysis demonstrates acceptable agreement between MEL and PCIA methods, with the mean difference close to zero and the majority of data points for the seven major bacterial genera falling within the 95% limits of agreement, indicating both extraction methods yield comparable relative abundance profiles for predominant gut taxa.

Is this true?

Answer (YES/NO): NO